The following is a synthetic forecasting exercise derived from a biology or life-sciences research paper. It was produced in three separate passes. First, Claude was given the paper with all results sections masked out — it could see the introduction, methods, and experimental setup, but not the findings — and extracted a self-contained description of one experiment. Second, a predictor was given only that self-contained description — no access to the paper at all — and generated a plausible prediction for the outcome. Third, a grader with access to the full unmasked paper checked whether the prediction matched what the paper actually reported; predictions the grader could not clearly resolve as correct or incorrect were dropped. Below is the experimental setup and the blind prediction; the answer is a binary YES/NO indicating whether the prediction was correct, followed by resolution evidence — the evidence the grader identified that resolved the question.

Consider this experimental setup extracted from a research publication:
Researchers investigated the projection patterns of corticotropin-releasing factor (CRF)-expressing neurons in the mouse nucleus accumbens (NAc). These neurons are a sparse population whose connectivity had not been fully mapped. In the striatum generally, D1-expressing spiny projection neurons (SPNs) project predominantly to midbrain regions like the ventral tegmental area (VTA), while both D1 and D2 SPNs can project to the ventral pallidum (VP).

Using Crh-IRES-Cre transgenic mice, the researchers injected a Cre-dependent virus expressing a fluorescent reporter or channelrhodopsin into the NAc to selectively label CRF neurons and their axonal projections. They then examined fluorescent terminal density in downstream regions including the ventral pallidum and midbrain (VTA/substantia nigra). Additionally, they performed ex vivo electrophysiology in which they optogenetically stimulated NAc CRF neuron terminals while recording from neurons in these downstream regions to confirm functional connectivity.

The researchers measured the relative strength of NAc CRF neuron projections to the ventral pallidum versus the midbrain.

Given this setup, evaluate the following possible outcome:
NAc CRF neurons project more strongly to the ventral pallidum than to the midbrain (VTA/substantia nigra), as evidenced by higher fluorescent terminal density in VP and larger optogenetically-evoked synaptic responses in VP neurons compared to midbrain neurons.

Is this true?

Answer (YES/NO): NO